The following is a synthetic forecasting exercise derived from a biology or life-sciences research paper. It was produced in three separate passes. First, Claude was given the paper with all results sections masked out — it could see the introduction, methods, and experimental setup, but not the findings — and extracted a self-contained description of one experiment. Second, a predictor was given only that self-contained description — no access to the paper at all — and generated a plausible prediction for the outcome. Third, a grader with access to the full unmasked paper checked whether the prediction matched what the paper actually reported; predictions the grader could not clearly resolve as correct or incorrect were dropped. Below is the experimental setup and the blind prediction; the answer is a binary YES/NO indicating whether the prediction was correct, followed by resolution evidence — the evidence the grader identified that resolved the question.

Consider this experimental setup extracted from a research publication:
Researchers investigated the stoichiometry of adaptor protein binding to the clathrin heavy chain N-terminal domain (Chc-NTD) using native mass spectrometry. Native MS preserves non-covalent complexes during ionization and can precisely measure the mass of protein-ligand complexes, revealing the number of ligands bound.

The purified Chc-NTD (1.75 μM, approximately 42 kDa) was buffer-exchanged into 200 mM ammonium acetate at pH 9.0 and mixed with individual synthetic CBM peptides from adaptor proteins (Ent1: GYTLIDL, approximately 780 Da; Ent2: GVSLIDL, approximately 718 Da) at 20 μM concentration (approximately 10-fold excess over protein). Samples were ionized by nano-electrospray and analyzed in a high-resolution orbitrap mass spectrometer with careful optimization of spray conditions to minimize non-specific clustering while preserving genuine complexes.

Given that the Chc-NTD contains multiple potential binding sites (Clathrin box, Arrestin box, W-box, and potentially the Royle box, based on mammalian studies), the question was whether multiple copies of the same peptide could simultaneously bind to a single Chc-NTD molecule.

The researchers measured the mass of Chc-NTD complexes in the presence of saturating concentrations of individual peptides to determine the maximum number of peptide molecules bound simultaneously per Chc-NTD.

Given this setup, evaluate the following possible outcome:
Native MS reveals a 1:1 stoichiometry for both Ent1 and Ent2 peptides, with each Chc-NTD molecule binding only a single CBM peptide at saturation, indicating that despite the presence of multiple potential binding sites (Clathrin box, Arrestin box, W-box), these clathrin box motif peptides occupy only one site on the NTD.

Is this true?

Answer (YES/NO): NO